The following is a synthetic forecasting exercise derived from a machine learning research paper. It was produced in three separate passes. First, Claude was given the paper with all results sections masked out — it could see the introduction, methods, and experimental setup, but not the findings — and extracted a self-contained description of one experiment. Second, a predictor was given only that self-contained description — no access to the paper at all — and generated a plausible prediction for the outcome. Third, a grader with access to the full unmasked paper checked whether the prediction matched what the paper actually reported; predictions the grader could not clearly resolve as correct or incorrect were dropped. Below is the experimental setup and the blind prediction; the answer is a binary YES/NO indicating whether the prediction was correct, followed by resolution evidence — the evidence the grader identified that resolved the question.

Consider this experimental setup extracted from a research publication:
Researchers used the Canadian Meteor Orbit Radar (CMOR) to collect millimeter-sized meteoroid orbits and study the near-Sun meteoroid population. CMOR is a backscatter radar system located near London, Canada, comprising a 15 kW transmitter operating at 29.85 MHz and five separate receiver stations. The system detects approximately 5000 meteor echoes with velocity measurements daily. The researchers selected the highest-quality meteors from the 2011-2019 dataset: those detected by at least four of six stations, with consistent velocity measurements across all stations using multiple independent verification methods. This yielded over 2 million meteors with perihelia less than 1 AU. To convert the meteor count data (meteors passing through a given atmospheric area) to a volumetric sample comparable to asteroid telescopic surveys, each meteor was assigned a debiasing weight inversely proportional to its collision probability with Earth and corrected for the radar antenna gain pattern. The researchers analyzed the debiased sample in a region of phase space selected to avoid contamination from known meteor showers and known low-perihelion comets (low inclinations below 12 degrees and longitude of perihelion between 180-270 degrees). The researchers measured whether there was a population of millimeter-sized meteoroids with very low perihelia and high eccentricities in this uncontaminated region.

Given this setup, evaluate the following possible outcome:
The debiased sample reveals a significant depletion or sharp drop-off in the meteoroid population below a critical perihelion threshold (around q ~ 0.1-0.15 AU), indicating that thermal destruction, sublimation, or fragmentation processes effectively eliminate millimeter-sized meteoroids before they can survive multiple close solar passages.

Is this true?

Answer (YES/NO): NO